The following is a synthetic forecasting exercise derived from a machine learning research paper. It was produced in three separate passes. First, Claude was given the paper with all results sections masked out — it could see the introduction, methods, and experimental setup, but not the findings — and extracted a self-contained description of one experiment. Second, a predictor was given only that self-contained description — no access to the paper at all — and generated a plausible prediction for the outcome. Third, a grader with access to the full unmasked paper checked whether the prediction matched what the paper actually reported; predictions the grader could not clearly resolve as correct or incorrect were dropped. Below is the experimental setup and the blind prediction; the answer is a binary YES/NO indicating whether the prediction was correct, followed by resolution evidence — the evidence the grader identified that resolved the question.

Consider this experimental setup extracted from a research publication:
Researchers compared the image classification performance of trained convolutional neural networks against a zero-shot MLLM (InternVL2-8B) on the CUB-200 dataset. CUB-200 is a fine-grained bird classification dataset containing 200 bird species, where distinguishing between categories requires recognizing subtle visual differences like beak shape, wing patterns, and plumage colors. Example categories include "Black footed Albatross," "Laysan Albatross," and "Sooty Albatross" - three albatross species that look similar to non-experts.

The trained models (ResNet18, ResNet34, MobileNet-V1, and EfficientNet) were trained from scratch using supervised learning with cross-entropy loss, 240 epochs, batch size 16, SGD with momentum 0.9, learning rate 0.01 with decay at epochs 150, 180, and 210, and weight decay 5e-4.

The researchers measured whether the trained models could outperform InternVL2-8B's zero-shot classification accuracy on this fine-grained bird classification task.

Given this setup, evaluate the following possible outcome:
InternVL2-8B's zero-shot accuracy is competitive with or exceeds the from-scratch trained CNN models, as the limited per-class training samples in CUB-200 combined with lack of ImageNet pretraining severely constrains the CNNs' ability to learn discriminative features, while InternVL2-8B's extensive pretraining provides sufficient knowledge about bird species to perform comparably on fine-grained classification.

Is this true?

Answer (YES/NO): NO